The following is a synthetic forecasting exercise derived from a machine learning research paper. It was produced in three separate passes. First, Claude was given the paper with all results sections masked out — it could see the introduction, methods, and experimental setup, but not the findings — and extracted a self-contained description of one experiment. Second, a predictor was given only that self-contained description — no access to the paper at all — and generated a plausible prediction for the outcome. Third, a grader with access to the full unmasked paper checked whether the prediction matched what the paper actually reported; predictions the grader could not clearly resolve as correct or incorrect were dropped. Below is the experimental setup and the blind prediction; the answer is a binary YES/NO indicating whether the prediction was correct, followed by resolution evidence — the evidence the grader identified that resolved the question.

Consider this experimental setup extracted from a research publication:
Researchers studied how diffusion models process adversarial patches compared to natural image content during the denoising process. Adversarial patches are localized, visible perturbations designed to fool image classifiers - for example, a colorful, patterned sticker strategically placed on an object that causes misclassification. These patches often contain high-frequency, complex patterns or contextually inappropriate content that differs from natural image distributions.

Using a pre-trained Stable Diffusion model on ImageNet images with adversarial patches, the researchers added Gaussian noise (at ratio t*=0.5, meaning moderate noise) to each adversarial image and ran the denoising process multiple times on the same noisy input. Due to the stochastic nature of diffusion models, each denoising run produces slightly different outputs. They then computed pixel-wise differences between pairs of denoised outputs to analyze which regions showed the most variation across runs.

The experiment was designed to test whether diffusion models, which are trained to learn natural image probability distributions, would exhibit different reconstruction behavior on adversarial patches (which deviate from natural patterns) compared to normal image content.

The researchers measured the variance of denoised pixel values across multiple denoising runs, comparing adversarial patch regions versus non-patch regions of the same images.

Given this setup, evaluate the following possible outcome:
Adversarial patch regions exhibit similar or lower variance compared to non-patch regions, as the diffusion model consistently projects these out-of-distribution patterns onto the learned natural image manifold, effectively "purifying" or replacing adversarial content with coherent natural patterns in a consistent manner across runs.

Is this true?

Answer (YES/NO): NO